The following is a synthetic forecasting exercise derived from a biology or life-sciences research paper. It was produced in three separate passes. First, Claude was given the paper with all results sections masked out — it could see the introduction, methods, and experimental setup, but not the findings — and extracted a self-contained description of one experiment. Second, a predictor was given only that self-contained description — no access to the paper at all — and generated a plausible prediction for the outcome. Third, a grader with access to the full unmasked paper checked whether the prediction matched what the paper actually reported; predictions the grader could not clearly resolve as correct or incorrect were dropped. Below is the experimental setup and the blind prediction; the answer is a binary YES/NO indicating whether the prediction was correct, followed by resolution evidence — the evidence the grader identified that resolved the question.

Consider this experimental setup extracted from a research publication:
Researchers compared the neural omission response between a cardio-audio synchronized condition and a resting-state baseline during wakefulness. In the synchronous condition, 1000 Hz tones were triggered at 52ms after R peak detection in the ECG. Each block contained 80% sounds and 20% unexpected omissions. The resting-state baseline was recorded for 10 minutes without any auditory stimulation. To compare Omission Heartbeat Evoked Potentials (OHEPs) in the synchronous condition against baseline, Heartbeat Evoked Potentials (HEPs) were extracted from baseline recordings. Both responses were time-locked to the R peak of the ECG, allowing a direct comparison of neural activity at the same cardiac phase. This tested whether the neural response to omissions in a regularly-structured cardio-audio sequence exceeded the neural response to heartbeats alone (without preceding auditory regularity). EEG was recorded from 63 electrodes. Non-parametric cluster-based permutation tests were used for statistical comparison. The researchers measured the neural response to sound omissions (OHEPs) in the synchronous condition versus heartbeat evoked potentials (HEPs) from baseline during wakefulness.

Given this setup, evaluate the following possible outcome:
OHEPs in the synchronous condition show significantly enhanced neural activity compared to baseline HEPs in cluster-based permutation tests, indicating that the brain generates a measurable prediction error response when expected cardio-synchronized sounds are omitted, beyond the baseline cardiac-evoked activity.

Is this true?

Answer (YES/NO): YES